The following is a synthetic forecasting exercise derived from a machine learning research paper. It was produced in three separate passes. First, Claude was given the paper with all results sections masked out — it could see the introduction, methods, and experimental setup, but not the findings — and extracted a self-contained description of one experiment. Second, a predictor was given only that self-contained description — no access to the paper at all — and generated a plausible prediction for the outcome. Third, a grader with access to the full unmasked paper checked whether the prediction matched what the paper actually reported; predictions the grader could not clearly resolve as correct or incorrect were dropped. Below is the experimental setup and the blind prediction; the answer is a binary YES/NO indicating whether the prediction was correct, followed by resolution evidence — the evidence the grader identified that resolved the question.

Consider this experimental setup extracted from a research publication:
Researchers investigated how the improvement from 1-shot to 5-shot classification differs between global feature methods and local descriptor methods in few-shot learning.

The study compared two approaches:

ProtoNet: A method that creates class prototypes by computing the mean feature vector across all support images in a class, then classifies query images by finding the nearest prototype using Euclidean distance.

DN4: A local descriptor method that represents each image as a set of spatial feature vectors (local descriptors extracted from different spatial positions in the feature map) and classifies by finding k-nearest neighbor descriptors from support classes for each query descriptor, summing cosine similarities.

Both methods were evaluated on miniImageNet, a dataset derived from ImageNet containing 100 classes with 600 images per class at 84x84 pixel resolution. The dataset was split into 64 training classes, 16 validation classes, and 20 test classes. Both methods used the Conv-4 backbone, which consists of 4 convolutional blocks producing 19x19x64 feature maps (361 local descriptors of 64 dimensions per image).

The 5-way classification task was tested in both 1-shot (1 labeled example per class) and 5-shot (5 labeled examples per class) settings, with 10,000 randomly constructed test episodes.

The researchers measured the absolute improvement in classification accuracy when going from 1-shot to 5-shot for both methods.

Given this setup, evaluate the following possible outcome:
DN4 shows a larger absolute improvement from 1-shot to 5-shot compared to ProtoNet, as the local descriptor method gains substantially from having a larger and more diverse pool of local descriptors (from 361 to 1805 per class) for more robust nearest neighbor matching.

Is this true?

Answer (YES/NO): YES